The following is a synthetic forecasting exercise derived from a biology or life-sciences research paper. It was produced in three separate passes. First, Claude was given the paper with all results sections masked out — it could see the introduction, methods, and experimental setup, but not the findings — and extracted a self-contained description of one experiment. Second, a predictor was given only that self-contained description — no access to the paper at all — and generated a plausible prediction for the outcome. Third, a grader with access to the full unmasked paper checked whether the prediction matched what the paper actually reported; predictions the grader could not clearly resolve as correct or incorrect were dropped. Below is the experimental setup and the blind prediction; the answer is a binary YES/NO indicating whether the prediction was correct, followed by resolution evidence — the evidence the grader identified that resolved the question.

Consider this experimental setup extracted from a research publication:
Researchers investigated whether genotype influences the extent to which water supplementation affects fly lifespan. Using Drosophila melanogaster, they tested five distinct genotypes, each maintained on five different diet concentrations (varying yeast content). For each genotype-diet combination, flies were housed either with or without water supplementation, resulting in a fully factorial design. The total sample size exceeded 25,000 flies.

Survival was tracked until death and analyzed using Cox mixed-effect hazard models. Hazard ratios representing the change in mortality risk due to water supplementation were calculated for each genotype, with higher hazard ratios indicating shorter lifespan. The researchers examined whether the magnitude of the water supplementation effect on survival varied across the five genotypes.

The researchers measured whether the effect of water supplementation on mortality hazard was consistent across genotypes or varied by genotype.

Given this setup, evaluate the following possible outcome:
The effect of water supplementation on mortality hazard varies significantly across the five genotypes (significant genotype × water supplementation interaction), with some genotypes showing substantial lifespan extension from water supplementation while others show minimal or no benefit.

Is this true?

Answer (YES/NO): NO